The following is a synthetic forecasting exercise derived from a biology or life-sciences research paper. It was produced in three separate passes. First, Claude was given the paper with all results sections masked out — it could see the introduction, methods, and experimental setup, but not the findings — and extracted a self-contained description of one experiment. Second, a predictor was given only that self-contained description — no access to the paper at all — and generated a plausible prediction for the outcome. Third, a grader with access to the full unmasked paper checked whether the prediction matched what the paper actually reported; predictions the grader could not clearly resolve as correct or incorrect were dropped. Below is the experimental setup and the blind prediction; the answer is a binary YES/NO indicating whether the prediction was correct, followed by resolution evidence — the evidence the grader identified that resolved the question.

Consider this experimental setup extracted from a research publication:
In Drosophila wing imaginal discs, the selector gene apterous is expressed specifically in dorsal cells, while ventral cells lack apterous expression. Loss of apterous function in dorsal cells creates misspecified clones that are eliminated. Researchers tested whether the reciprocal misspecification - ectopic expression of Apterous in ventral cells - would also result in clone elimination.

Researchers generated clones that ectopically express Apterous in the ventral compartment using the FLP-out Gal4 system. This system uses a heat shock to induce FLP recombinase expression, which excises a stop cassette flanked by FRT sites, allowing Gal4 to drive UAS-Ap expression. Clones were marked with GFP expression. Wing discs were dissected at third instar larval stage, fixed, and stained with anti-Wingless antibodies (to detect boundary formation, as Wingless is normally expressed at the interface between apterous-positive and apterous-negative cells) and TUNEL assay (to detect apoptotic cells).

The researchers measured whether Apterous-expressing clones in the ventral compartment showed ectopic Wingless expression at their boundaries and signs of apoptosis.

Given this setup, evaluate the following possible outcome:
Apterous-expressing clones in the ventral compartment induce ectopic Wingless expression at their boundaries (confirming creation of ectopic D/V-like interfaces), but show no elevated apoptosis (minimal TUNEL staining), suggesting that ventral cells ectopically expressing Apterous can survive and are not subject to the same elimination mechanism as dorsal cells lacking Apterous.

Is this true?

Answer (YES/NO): NO